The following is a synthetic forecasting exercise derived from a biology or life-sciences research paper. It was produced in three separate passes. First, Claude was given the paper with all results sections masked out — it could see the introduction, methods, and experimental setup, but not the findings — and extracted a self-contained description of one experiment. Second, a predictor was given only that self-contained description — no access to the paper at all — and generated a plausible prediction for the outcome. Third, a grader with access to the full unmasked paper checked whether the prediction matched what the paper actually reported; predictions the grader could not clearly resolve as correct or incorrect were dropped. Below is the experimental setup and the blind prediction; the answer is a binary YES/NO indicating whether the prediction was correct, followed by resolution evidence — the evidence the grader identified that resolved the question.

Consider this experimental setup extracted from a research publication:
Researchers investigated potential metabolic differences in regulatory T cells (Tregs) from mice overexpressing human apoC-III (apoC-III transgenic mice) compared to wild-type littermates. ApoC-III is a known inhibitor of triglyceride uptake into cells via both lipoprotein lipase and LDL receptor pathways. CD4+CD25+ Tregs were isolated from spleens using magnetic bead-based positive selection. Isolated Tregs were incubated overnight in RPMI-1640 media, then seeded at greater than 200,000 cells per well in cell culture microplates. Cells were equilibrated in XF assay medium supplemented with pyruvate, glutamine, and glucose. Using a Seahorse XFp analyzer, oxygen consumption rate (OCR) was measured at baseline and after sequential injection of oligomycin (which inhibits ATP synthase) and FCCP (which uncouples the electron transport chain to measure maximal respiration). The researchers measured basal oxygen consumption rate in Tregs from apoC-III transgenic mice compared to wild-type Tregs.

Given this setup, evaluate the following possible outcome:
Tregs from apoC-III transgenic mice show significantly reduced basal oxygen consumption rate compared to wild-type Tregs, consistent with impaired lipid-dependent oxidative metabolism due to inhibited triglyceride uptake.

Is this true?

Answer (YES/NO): NO